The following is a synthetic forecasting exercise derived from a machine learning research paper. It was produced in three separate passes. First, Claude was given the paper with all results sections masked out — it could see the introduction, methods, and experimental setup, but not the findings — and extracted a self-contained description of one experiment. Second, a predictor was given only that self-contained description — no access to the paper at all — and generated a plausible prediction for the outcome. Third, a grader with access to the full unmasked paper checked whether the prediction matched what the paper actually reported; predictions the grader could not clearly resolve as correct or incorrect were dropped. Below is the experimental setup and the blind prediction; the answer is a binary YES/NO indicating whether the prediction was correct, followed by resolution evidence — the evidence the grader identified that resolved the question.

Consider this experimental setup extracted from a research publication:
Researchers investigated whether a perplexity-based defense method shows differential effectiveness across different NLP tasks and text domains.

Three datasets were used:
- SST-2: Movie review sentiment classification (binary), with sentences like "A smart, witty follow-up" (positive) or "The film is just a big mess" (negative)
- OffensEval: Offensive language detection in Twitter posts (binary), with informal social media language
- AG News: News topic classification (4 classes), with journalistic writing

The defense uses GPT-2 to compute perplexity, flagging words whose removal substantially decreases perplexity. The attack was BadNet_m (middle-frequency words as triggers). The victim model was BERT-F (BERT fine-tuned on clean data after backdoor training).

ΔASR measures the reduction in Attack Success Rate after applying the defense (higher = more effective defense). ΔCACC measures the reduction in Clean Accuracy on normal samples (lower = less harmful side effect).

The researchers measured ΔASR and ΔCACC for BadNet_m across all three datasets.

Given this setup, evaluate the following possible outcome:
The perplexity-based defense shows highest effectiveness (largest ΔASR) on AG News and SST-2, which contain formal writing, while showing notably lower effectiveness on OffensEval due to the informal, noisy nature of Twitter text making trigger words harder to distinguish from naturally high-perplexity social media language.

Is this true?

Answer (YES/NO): NO